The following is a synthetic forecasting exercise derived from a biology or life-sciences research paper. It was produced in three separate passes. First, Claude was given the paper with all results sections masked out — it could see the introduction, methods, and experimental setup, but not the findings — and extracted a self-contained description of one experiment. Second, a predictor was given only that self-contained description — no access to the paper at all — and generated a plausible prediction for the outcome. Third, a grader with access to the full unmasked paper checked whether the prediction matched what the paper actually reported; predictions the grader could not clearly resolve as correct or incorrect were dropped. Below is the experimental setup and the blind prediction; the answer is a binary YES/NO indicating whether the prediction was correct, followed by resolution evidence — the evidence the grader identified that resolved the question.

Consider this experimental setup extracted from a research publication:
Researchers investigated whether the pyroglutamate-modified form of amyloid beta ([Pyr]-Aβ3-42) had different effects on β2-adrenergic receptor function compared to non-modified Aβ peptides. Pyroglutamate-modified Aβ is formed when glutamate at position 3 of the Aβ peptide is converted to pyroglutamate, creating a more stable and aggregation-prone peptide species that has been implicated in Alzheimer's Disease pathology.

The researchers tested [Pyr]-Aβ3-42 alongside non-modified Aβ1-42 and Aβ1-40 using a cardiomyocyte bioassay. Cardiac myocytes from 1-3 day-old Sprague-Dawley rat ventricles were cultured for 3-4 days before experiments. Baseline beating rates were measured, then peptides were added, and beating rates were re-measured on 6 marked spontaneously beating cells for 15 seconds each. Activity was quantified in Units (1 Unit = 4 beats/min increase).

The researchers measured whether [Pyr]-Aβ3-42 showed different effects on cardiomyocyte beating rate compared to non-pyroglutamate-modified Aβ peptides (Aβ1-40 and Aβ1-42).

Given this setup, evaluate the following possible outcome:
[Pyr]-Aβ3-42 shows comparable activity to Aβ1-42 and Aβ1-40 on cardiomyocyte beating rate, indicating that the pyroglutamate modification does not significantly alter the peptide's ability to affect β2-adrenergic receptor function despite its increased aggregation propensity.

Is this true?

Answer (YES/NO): NO